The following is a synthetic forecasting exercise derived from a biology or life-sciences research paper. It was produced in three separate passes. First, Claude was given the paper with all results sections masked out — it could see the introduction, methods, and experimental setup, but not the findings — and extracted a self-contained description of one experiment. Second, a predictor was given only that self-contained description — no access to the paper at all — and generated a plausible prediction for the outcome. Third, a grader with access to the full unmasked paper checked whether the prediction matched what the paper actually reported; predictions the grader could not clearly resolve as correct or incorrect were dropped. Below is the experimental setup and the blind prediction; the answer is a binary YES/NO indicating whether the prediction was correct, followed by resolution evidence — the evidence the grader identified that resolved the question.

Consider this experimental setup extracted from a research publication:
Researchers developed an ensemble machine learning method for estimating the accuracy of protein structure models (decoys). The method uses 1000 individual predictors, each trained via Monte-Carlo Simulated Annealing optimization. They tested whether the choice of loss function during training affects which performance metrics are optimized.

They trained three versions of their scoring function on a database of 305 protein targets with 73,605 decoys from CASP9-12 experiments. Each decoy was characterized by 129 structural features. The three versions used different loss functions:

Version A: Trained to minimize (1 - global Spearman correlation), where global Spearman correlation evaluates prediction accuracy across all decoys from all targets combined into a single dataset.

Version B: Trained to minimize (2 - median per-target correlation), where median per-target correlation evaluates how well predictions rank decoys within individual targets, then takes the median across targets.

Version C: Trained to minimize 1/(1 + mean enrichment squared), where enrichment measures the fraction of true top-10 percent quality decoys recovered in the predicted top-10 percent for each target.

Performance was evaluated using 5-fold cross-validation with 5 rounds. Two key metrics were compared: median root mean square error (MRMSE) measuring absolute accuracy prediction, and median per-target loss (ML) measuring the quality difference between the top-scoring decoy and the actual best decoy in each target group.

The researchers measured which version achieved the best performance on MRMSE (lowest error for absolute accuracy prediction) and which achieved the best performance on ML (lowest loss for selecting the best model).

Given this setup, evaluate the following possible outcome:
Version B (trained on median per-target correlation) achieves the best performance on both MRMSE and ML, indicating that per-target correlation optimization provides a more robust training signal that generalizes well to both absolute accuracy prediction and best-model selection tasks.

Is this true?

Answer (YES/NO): NO